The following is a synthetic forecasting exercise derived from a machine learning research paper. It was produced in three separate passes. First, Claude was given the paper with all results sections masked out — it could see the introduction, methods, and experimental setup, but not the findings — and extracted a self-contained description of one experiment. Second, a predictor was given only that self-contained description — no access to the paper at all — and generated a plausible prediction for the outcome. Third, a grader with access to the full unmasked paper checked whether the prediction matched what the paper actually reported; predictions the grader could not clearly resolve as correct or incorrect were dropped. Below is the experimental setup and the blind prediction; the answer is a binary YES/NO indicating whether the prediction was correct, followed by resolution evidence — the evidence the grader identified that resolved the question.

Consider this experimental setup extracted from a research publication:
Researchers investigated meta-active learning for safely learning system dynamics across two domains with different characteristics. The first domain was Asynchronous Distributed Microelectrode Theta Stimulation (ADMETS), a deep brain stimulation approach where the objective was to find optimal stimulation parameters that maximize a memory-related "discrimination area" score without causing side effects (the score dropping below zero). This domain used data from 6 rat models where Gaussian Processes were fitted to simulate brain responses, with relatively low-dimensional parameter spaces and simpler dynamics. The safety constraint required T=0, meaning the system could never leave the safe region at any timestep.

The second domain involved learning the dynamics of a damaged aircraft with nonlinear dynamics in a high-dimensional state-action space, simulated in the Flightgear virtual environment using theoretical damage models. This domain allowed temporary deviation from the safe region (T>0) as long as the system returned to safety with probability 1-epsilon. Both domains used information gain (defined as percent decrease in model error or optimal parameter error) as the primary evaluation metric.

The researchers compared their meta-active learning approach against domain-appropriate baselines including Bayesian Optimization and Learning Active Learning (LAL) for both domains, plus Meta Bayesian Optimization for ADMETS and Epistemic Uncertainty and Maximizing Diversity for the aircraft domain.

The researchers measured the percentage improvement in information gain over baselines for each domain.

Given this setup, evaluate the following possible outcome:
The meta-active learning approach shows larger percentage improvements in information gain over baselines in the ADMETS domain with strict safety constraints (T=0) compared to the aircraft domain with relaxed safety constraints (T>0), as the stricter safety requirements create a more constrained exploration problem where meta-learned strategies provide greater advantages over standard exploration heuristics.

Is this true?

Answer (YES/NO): YES